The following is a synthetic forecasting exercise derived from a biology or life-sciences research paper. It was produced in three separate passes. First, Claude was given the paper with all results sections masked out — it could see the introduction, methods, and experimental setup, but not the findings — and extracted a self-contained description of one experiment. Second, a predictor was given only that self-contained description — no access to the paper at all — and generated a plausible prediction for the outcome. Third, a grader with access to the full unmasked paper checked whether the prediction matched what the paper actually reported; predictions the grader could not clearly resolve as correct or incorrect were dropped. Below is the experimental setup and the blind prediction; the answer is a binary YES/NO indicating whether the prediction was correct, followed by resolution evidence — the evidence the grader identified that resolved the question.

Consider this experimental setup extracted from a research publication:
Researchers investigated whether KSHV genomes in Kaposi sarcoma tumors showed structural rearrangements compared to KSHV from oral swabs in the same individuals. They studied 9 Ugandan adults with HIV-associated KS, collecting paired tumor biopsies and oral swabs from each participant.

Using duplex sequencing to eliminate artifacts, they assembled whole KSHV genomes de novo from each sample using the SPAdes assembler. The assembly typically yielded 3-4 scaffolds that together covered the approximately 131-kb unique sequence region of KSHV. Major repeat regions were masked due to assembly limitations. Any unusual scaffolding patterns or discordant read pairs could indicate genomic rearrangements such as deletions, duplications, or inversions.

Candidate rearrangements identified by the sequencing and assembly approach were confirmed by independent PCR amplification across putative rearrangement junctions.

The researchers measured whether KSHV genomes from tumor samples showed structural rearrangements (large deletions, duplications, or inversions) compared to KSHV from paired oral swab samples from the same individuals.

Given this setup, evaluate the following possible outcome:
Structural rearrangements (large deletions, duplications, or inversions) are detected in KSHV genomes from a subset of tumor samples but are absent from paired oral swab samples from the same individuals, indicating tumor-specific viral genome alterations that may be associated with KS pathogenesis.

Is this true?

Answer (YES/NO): YES